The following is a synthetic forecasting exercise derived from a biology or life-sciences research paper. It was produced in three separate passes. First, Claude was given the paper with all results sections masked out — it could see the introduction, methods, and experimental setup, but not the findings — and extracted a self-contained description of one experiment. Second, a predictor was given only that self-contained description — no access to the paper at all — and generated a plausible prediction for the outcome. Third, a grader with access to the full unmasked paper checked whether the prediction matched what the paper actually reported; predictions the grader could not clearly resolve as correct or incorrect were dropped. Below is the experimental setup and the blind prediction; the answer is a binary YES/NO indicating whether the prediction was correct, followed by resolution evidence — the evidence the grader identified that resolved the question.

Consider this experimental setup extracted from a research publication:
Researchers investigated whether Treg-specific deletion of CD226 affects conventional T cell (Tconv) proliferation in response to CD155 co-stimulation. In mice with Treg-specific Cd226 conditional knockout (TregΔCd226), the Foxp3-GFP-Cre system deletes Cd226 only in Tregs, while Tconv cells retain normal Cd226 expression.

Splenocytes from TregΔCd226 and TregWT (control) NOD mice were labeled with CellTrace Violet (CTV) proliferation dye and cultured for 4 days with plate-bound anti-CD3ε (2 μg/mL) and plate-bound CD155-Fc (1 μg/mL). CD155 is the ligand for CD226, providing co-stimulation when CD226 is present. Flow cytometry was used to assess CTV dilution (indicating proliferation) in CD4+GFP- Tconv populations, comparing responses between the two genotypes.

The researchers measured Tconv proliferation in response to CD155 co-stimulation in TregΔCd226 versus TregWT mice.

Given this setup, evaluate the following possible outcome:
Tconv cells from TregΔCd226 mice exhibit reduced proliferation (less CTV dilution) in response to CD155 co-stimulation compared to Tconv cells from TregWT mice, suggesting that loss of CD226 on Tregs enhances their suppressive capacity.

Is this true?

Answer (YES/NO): YES